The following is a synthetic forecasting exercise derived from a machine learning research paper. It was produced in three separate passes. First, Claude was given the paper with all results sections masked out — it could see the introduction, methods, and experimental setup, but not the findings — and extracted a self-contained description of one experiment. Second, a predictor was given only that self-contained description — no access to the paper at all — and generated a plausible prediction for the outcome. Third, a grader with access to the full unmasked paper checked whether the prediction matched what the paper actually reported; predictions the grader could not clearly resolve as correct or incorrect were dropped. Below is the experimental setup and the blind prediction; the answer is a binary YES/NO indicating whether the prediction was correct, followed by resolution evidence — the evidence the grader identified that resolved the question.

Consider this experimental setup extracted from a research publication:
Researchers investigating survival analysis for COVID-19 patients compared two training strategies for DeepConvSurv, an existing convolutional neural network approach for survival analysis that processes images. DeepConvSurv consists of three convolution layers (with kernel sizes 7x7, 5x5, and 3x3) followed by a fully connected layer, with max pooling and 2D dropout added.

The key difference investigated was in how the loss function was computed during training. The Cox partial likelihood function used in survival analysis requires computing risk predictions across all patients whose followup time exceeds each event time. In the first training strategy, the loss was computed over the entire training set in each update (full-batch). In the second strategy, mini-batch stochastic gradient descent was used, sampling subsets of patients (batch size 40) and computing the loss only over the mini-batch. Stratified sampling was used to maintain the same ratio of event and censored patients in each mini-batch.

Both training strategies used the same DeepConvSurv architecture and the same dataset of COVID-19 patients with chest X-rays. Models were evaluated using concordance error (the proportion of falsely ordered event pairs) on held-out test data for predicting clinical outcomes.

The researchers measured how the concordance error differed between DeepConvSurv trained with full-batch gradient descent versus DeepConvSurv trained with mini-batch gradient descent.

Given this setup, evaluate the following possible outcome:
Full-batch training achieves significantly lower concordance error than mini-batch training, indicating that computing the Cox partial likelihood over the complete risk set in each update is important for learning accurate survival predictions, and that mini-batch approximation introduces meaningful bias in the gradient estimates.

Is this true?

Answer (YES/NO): NO